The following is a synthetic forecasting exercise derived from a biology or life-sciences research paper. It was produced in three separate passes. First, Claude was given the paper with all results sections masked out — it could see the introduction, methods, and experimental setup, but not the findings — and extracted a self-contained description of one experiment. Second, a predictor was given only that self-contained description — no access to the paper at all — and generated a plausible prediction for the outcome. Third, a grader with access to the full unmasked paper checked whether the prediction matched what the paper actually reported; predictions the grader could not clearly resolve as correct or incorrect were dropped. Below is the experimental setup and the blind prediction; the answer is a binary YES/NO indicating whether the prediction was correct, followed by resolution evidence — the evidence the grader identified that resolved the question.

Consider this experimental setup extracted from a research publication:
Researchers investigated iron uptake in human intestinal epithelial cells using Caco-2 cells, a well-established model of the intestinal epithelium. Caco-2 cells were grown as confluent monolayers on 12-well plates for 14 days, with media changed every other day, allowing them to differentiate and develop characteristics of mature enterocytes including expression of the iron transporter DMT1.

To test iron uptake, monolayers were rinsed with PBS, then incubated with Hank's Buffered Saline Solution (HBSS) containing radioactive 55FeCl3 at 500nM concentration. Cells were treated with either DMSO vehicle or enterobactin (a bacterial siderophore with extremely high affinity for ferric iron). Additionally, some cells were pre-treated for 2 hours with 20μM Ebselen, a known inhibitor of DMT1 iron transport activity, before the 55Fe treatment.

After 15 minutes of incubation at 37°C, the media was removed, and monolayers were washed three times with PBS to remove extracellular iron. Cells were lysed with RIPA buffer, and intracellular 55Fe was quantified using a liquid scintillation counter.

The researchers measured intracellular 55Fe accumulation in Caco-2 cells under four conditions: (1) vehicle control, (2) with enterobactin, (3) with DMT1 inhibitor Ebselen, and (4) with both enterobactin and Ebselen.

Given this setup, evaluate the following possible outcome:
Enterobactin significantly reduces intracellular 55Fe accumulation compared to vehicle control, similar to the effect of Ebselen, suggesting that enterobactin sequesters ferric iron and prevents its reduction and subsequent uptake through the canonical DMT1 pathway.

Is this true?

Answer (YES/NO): NO